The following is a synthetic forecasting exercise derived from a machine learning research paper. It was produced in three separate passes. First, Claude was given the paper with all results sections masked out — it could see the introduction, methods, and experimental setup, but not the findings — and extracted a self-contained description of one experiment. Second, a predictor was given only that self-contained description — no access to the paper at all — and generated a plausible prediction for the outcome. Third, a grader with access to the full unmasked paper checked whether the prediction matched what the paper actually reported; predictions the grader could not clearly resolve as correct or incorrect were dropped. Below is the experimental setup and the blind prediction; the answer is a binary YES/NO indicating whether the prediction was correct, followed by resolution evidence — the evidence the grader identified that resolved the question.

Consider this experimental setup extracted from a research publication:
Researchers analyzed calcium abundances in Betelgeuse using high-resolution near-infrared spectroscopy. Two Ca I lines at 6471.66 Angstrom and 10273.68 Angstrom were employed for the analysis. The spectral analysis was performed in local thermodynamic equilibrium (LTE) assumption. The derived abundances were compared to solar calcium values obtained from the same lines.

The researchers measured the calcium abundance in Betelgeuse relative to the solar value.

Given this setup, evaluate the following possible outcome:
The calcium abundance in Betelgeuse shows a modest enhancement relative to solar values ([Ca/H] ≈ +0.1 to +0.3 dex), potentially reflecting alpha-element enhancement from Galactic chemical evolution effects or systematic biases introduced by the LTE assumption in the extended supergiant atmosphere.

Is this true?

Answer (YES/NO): NO